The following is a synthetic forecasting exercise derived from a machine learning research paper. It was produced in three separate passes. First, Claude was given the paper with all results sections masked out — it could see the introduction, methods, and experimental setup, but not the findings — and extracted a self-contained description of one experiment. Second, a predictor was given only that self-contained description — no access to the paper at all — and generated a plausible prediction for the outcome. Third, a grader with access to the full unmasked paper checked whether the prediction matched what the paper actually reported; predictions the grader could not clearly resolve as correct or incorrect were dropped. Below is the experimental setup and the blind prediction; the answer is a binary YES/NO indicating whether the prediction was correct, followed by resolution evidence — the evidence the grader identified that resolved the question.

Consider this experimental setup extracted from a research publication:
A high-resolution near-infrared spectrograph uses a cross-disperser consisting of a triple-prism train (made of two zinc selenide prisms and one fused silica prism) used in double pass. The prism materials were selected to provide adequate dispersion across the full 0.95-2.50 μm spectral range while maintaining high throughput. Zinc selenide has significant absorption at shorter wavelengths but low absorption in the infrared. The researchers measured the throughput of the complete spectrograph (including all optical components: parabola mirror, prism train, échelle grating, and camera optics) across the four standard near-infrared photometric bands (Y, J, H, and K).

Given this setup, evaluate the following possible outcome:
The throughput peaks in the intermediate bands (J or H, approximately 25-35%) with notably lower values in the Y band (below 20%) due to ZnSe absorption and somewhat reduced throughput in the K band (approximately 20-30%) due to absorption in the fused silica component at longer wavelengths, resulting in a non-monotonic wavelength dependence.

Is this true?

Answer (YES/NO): NO